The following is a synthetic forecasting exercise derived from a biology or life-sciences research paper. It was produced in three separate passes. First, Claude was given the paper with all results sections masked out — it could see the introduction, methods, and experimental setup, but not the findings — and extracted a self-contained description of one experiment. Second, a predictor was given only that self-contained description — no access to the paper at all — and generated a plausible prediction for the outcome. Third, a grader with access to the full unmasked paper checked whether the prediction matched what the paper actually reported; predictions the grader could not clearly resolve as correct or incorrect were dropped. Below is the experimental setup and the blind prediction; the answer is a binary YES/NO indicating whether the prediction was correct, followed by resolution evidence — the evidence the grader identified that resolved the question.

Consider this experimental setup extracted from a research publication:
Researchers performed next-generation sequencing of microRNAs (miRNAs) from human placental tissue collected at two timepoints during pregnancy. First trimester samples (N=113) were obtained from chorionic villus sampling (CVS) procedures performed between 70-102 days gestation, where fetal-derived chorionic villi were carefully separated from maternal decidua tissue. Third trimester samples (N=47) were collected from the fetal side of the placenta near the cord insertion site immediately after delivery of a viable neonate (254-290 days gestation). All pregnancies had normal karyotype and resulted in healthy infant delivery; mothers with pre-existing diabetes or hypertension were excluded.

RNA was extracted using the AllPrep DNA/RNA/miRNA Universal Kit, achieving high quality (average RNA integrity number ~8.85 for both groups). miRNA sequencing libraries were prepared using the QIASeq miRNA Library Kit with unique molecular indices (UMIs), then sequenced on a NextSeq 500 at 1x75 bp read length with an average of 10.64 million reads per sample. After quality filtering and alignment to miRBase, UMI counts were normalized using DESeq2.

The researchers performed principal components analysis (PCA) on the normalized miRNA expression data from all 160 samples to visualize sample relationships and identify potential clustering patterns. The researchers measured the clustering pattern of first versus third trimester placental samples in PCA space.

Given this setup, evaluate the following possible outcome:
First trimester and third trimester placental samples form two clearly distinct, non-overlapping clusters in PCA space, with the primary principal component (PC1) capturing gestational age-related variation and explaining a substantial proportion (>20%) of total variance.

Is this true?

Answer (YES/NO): YES